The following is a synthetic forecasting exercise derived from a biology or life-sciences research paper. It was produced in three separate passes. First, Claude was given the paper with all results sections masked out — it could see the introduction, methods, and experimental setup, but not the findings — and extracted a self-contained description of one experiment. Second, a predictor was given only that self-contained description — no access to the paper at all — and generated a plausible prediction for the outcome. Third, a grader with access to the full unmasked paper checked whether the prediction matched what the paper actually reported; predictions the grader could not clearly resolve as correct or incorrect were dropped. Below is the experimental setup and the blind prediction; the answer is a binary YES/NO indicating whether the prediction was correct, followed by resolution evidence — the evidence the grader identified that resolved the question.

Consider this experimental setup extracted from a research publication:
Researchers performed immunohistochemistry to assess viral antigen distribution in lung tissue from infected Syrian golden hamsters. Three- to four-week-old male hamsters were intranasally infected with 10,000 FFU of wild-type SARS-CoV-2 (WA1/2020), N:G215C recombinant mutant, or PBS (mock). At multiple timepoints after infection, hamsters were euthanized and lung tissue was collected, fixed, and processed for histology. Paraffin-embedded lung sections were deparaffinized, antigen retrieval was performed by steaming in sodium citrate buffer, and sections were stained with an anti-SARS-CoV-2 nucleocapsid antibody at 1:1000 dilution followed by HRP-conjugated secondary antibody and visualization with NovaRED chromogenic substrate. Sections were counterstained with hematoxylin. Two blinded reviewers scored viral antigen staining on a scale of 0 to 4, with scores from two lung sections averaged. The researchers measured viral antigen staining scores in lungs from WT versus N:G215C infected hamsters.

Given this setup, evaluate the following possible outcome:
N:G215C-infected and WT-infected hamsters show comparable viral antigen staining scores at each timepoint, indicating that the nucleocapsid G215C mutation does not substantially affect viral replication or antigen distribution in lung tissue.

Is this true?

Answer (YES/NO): NO